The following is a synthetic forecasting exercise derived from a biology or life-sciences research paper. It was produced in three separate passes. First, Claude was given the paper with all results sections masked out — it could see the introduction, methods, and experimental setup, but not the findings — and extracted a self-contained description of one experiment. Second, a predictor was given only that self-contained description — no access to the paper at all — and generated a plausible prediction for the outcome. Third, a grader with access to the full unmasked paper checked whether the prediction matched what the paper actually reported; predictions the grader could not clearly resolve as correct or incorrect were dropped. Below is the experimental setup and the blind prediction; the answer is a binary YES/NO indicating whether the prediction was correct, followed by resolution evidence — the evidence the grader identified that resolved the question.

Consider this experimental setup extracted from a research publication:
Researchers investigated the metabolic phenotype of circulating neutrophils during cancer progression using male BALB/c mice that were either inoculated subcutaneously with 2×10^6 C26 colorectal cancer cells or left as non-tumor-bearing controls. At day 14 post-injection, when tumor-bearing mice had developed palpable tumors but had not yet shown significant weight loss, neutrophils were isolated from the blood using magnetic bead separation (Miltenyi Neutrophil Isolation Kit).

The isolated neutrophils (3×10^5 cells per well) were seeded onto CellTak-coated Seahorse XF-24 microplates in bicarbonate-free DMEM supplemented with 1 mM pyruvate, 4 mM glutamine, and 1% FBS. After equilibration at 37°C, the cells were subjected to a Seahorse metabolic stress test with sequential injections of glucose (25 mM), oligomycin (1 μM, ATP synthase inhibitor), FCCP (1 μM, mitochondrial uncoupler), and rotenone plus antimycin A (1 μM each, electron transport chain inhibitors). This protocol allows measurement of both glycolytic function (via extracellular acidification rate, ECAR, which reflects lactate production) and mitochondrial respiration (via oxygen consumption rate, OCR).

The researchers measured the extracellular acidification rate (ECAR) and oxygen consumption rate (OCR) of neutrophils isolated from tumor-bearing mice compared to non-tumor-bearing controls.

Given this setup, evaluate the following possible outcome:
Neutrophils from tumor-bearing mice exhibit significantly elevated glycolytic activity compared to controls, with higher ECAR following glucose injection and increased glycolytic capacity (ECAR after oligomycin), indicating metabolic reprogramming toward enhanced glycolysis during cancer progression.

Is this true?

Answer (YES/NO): YES